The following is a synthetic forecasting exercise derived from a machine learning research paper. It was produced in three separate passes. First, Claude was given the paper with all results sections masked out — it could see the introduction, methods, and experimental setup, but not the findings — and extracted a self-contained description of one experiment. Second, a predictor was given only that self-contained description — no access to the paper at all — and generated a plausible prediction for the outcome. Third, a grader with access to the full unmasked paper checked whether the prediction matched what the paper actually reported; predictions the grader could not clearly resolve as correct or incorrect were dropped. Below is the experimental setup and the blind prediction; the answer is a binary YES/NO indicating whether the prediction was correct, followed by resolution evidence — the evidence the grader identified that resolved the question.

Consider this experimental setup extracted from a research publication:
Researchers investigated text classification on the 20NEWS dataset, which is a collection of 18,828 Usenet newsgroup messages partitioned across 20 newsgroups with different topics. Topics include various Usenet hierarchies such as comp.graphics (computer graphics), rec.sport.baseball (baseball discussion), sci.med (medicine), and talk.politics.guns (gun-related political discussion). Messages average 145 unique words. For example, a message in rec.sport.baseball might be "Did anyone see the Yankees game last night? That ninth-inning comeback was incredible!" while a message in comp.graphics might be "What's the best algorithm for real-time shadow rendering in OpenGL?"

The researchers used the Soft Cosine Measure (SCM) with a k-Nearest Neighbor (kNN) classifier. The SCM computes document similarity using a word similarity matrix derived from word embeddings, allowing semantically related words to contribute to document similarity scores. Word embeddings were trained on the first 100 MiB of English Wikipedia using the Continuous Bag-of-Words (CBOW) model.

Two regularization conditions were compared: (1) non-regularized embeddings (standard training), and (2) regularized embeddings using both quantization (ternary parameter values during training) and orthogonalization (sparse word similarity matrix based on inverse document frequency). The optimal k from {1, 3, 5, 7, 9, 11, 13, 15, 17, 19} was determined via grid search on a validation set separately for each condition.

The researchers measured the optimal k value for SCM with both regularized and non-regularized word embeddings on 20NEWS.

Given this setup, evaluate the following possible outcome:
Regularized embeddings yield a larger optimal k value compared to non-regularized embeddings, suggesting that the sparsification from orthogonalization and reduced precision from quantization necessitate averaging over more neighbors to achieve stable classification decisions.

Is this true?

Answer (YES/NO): NO